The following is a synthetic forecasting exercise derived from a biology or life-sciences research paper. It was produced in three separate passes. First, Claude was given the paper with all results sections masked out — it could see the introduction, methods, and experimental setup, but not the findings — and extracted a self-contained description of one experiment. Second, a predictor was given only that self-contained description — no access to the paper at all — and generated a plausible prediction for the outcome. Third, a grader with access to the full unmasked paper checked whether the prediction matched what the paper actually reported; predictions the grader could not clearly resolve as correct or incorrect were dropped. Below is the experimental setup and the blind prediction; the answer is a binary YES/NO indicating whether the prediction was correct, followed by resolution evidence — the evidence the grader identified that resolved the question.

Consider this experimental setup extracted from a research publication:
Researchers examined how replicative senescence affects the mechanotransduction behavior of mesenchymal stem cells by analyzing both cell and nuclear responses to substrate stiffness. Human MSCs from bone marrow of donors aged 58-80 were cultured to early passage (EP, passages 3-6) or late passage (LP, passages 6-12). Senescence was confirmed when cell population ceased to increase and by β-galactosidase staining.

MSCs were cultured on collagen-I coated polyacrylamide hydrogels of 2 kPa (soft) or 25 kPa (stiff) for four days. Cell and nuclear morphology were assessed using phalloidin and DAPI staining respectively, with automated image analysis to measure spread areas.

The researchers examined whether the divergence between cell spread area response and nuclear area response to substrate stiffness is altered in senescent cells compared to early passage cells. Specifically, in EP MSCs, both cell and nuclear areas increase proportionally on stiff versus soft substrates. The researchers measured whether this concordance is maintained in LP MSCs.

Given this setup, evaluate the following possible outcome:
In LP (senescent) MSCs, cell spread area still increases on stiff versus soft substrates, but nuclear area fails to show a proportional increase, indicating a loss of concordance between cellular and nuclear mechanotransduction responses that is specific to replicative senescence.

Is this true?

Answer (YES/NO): YES